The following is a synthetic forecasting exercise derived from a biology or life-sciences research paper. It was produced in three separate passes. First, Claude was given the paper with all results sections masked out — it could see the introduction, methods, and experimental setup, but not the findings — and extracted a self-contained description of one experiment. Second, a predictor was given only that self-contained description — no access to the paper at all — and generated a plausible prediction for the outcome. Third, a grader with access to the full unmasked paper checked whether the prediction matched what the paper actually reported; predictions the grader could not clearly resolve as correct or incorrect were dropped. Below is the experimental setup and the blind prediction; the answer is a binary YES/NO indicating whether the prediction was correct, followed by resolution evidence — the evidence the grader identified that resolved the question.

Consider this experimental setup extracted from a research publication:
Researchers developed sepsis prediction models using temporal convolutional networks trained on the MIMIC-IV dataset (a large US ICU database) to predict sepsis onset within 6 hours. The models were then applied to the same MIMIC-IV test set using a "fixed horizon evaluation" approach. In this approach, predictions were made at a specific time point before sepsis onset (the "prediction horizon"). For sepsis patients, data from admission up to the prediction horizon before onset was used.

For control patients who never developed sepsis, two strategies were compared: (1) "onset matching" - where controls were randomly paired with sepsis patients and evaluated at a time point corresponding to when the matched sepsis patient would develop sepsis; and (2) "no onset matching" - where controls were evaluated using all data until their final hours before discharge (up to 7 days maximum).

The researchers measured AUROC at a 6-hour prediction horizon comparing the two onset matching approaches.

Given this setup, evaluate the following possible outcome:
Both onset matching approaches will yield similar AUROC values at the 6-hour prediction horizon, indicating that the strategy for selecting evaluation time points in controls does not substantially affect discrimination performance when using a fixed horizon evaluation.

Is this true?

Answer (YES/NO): NO